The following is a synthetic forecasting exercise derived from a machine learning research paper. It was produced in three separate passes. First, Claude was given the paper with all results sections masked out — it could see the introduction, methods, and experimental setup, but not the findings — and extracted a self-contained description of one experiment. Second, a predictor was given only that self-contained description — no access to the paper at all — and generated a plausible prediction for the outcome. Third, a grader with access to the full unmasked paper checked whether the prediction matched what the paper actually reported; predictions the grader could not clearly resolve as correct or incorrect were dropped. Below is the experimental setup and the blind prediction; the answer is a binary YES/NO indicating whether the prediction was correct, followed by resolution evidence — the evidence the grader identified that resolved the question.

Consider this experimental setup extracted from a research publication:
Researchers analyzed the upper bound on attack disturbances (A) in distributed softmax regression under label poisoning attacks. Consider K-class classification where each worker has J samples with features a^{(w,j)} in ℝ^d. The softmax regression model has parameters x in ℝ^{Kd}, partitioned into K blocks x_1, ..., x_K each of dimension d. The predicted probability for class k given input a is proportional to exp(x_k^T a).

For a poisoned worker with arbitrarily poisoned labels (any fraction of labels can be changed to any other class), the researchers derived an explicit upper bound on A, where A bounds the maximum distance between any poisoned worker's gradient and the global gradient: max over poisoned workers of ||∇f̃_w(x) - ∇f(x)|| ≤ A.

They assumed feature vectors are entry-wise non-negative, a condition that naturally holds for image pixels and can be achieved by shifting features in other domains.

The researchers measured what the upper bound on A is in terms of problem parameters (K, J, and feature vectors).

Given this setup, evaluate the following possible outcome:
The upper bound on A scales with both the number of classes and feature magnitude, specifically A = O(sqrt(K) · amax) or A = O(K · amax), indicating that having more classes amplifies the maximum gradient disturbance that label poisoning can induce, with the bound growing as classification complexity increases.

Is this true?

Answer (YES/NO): YES